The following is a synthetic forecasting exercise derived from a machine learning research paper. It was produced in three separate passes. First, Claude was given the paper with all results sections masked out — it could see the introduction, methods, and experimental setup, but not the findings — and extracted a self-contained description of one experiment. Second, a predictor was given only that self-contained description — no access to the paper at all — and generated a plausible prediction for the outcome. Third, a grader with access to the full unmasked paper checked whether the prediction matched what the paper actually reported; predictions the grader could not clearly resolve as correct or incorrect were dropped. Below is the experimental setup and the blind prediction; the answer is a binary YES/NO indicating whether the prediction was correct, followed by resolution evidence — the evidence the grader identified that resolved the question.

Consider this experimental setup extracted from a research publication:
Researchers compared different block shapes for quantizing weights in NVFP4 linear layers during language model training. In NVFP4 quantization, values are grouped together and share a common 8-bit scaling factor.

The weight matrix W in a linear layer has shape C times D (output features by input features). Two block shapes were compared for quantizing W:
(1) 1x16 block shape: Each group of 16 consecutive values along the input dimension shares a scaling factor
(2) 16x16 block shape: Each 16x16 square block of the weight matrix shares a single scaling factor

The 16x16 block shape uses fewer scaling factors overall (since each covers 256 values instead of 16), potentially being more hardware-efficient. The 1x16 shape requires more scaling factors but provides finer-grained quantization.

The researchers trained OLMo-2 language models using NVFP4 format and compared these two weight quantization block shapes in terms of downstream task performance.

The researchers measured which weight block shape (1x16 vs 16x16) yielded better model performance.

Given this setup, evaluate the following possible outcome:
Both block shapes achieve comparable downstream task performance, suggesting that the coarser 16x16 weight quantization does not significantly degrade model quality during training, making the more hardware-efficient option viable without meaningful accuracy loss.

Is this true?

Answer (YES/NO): NO